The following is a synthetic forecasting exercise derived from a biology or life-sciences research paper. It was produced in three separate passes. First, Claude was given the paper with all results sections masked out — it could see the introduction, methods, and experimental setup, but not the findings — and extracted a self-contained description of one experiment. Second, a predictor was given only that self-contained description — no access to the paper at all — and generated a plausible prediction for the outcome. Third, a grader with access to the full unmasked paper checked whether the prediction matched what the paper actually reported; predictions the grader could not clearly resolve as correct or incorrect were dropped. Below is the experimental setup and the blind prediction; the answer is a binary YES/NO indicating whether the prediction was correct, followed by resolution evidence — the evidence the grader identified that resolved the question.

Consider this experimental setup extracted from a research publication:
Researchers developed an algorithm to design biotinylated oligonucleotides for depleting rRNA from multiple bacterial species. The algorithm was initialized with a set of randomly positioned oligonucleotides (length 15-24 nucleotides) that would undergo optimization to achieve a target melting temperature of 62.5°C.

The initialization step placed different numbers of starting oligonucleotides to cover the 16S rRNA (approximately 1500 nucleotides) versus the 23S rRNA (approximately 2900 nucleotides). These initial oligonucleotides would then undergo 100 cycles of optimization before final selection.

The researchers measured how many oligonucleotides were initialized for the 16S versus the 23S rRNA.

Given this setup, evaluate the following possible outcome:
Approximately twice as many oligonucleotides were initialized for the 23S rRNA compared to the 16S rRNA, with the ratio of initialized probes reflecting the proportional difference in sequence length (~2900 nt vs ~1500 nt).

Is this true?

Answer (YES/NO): YES